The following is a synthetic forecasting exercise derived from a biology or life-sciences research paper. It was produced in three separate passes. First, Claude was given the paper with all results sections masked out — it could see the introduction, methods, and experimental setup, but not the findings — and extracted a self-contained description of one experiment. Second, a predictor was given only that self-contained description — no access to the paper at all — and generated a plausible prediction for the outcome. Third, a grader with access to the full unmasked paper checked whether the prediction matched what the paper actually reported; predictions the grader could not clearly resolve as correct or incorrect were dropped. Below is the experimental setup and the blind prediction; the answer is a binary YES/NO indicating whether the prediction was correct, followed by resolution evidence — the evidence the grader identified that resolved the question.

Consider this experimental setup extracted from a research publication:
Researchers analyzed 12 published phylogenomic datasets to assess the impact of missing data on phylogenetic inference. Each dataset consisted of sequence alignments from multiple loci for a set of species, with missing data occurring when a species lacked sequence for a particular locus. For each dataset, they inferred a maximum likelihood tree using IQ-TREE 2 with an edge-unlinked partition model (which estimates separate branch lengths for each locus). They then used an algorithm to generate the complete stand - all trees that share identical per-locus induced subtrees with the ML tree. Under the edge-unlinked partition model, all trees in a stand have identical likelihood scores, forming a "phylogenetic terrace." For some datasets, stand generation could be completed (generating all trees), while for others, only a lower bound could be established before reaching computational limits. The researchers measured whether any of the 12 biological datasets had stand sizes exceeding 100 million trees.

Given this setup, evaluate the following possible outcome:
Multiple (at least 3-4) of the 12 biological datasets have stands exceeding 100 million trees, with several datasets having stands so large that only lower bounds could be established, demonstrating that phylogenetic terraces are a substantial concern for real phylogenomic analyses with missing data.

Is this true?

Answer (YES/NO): YES